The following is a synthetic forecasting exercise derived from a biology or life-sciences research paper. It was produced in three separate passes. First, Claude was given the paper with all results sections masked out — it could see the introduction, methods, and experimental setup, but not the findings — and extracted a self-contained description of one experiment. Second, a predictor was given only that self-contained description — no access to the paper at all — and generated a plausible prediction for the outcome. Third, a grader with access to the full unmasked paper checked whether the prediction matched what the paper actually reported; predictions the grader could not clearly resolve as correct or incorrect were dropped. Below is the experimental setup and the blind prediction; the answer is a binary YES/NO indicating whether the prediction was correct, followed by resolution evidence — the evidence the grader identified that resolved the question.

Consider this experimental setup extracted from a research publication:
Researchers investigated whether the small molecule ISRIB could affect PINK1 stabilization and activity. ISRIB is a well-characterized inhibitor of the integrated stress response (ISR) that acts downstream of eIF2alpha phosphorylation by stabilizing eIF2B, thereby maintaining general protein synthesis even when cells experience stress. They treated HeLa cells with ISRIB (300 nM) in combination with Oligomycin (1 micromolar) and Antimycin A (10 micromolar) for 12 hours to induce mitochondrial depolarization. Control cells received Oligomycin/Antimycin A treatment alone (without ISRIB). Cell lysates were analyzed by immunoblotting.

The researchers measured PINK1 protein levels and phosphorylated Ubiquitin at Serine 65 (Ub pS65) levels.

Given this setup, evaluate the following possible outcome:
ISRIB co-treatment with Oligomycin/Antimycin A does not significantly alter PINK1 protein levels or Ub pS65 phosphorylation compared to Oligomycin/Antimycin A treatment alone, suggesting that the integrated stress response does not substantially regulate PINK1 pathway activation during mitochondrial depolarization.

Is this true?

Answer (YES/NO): NO